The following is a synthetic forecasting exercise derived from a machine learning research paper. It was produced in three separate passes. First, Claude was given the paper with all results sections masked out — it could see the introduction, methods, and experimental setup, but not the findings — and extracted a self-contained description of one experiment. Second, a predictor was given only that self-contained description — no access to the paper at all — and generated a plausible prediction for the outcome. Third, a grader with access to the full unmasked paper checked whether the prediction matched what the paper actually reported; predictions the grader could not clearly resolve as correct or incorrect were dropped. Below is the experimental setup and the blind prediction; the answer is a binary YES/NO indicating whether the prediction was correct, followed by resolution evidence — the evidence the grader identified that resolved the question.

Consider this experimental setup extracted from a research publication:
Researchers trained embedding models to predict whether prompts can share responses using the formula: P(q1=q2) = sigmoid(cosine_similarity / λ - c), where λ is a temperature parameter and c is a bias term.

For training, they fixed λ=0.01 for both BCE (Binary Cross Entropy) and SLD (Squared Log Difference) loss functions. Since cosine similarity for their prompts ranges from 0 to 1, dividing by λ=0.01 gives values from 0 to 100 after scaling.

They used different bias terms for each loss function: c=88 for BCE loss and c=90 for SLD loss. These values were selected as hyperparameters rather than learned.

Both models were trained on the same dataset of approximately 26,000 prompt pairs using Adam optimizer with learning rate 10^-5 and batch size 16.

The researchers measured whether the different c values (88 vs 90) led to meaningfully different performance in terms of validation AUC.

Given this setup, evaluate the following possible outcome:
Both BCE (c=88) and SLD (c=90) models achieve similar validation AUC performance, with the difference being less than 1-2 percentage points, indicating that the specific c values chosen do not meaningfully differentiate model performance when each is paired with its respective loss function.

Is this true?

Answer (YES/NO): YES